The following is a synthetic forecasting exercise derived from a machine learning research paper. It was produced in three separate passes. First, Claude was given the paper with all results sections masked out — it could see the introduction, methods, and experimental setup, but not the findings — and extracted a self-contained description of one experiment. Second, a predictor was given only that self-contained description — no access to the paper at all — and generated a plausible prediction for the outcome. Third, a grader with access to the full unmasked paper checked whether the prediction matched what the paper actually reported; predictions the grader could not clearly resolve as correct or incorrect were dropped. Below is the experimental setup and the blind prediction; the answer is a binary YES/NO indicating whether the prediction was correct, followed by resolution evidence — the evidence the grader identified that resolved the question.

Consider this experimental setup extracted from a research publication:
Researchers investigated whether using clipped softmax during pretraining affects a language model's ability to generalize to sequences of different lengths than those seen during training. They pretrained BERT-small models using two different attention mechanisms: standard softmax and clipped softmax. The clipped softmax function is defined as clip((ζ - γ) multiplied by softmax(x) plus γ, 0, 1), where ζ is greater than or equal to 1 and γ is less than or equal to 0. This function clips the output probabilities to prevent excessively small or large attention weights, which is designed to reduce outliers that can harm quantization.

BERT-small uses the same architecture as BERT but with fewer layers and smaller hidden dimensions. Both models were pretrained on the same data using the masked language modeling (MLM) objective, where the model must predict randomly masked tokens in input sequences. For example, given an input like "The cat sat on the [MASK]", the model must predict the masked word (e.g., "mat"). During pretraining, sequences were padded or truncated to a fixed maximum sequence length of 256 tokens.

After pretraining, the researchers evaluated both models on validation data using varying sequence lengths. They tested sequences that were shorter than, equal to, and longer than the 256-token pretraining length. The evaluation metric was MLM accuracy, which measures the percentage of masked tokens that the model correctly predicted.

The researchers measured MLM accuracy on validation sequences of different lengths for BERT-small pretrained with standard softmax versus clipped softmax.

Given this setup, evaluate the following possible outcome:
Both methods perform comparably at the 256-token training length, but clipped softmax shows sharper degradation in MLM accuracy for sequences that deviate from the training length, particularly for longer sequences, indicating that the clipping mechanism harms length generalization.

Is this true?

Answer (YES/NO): NO